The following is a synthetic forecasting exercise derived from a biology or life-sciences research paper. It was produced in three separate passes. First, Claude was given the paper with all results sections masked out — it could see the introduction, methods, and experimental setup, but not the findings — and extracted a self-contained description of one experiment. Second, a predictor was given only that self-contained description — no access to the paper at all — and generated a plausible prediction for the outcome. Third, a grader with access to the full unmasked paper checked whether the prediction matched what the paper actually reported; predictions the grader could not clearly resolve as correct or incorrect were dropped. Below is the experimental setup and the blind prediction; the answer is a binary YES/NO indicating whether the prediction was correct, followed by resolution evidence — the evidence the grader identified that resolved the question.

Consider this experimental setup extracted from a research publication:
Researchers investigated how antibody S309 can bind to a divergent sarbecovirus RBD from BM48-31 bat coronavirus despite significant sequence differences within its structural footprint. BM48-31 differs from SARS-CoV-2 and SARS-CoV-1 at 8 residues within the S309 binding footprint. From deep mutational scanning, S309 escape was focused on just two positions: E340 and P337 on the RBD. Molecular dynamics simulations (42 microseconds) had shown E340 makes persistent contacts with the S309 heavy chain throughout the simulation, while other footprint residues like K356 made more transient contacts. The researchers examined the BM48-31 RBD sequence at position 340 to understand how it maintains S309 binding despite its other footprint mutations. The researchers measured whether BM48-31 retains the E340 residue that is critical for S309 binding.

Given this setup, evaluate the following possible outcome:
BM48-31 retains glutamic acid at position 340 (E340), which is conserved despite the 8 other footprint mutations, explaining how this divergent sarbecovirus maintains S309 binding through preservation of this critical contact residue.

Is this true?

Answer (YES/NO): YES